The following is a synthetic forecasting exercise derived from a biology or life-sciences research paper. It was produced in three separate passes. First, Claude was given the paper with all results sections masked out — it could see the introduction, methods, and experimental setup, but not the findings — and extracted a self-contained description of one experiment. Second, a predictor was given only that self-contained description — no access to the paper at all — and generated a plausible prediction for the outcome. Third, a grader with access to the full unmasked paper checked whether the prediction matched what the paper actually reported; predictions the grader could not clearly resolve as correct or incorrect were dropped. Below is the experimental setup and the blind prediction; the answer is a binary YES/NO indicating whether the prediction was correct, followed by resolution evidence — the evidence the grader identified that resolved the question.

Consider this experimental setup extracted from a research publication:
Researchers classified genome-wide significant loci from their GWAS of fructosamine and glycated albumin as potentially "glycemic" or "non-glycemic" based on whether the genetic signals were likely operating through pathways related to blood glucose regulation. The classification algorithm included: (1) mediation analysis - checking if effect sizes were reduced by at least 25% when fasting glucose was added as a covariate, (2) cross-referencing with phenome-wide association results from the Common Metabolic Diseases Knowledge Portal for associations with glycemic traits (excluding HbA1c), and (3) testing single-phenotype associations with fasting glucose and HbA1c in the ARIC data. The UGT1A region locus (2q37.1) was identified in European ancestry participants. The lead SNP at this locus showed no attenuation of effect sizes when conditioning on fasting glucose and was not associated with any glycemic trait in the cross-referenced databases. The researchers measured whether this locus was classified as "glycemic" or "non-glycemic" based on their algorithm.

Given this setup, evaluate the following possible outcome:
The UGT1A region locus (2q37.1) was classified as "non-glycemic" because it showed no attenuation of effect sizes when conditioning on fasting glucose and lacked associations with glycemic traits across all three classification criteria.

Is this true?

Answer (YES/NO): YES